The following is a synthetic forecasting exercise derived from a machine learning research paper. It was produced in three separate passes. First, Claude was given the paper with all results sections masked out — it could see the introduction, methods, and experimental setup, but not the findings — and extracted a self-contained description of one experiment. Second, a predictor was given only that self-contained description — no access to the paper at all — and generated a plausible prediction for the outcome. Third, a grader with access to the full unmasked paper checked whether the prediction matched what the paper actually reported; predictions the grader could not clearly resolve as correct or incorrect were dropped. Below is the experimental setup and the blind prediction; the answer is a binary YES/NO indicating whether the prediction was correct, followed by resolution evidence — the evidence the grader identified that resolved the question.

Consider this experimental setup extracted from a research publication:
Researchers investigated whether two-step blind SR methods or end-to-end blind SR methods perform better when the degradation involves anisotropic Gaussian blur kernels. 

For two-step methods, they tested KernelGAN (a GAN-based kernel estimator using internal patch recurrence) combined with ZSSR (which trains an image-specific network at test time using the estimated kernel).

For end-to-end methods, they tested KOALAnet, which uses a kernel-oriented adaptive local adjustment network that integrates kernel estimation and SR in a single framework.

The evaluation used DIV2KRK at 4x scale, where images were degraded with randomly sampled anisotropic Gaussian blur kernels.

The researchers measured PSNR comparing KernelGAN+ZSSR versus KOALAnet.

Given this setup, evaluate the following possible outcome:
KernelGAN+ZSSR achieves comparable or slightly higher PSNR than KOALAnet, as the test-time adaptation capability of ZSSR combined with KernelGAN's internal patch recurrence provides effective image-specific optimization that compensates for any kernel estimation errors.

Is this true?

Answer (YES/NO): NO